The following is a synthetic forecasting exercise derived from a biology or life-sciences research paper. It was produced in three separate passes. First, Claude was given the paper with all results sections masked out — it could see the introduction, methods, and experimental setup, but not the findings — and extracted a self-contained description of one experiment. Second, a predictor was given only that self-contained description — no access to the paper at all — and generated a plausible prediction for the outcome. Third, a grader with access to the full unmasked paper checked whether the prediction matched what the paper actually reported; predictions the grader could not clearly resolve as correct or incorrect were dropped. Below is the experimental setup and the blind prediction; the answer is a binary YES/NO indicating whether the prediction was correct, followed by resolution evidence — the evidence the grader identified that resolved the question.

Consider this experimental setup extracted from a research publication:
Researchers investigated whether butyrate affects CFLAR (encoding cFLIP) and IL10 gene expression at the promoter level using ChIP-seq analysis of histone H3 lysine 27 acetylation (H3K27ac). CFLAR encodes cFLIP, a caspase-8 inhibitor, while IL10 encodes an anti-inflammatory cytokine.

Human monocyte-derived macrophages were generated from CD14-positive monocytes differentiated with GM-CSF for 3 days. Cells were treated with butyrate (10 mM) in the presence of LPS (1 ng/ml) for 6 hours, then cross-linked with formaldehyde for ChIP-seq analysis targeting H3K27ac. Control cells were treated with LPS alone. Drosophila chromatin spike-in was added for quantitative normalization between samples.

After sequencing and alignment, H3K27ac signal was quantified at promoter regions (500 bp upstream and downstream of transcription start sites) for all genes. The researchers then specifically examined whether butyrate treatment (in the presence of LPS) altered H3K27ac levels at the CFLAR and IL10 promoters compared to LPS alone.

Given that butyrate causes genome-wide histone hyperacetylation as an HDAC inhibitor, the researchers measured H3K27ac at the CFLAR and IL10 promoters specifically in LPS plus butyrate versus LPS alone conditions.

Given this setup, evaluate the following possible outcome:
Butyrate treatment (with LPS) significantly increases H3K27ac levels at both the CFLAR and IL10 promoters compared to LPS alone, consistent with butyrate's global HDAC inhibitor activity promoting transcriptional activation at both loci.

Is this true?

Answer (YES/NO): NO